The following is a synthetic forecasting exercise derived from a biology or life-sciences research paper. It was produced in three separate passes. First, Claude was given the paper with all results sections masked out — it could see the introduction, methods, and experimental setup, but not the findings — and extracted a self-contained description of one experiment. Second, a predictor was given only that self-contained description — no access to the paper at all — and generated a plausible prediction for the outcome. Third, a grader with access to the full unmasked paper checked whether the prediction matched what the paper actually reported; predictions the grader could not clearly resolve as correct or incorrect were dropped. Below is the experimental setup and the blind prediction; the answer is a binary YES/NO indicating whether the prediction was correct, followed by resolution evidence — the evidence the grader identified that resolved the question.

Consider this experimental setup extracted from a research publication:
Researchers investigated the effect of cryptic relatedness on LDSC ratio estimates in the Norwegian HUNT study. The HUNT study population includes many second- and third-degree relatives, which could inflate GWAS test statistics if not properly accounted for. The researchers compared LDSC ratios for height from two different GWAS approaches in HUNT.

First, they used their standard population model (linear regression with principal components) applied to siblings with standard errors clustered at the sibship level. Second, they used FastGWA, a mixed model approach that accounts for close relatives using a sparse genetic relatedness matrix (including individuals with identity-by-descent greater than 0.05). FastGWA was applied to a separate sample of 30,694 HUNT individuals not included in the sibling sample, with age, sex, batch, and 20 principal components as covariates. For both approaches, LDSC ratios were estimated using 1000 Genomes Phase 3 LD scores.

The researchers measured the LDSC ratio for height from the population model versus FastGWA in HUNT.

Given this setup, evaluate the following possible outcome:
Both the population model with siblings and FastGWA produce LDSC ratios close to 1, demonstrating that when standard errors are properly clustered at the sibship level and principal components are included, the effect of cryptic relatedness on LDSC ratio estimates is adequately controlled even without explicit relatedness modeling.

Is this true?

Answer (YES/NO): NO